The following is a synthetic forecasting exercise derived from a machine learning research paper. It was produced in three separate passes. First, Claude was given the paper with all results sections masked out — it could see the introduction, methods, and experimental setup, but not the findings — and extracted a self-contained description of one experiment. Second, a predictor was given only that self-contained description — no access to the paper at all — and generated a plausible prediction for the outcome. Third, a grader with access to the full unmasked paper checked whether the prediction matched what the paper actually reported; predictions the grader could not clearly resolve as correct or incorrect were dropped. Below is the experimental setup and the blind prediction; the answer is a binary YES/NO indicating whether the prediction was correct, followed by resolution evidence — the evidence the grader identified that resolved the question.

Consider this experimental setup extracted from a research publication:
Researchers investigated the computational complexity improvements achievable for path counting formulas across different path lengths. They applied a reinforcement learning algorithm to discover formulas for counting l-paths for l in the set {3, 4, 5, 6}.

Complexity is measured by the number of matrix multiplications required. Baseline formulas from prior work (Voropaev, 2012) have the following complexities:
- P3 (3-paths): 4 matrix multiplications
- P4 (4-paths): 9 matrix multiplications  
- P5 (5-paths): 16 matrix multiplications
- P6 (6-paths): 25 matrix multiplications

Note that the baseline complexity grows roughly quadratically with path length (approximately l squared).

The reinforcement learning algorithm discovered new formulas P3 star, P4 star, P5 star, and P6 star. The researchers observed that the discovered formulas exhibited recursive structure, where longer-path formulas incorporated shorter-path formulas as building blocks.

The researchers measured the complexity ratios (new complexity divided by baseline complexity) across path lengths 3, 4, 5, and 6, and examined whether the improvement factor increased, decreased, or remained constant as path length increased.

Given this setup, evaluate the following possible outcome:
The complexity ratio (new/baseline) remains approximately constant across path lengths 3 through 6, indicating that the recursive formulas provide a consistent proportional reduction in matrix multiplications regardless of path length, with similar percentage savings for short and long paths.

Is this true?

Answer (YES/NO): NO